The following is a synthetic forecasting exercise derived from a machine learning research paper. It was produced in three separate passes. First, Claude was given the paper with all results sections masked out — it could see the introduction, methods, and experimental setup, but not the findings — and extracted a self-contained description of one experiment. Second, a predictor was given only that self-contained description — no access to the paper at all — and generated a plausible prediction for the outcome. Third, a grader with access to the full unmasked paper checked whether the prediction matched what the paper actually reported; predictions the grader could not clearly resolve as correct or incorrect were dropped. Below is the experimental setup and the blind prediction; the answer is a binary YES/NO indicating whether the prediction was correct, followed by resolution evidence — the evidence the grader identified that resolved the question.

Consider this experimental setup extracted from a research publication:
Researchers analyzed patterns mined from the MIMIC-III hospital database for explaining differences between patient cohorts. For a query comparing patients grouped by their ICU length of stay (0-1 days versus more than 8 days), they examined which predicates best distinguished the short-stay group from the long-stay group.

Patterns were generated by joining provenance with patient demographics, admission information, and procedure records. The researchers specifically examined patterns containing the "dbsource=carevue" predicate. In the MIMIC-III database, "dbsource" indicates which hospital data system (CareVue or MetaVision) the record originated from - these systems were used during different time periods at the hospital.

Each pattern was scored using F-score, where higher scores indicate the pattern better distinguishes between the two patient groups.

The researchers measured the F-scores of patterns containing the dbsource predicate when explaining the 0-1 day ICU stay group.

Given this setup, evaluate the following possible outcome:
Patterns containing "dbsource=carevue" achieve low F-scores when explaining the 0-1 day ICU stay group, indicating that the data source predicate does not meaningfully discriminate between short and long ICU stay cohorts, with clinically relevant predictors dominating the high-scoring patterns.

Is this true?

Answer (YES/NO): NO